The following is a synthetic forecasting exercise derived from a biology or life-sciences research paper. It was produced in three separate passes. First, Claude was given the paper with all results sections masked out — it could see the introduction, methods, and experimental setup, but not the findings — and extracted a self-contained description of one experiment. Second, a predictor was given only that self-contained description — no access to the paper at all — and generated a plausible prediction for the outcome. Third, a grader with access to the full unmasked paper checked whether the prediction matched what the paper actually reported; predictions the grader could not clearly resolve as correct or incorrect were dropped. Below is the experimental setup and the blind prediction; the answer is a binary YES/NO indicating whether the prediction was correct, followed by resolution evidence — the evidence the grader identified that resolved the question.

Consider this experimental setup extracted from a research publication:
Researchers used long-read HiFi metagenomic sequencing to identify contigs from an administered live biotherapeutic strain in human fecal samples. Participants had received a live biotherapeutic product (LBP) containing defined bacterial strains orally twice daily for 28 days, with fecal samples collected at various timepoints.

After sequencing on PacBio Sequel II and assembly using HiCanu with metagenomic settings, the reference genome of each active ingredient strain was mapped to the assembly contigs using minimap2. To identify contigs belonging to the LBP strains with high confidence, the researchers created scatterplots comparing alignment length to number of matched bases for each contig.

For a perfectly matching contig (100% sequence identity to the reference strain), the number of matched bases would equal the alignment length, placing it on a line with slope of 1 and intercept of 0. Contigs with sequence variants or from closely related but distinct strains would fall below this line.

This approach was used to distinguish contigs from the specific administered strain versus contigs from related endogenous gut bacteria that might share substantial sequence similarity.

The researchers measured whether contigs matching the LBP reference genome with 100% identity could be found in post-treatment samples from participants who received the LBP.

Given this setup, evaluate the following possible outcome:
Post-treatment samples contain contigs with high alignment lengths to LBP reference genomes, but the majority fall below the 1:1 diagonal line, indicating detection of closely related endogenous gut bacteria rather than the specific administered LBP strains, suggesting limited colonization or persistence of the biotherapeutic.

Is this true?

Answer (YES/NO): NO